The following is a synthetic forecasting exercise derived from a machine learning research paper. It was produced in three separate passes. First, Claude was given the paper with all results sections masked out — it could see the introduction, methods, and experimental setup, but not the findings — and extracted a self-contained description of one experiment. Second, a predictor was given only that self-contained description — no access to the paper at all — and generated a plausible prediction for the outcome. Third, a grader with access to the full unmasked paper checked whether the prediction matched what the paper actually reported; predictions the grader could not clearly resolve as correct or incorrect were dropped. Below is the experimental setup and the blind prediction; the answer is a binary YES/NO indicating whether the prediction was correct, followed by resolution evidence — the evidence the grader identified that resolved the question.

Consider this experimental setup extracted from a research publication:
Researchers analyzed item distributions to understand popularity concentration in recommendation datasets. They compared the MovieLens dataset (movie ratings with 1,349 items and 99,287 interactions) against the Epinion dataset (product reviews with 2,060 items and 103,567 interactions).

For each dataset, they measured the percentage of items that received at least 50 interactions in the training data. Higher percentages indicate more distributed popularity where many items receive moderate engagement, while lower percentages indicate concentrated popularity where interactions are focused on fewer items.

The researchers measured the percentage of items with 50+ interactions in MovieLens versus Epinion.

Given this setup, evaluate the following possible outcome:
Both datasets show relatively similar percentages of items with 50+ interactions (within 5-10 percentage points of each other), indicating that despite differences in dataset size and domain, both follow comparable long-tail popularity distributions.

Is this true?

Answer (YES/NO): NO